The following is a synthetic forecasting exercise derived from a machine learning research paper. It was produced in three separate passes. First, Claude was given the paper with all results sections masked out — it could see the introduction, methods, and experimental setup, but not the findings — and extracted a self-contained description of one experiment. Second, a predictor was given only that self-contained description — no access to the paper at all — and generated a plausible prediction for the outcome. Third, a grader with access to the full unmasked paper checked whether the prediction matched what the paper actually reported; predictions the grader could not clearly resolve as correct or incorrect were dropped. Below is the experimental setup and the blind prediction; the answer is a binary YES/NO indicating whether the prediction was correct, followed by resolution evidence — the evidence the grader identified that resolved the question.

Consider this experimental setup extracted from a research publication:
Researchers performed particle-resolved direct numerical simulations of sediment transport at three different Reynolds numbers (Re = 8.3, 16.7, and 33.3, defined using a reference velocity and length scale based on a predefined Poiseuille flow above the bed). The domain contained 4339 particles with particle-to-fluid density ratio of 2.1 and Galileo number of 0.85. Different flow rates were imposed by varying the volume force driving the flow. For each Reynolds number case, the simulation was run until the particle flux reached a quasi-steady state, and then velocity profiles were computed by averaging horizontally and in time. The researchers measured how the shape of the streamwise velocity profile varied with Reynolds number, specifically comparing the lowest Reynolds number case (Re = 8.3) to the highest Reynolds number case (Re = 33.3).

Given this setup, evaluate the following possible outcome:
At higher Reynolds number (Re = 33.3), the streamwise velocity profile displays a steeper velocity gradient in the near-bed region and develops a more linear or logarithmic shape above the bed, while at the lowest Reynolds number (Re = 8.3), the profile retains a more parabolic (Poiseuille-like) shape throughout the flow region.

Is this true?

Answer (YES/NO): NO